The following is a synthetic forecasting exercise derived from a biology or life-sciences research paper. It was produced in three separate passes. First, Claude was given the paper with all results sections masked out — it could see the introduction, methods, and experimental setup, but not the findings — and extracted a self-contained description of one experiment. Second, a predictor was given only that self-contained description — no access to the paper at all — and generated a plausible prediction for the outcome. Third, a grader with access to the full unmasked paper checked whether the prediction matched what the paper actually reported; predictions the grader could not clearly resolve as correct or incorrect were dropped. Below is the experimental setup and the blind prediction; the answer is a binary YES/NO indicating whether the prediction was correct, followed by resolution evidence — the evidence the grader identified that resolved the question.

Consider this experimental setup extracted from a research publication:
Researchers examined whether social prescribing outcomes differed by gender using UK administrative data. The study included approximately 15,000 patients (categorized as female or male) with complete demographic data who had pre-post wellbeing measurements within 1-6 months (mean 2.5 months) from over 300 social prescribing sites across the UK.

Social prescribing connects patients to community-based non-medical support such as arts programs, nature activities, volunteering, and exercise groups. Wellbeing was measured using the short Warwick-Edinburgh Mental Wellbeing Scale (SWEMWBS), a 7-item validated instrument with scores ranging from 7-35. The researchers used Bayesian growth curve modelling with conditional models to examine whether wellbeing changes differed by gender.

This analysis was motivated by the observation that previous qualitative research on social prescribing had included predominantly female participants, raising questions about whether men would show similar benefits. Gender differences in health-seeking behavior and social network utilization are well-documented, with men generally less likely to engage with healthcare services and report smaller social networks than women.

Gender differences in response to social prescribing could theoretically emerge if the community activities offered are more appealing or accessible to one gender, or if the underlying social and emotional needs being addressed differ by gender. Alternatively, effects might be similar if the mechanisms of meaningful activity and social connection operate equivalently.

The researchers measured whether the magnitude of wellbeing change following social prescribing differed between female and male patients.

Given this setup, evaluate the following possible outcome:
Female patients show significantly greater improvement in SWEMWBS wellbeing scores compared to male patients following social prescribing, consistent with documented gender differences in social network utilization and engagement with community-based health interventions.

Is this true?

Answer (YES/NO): NO